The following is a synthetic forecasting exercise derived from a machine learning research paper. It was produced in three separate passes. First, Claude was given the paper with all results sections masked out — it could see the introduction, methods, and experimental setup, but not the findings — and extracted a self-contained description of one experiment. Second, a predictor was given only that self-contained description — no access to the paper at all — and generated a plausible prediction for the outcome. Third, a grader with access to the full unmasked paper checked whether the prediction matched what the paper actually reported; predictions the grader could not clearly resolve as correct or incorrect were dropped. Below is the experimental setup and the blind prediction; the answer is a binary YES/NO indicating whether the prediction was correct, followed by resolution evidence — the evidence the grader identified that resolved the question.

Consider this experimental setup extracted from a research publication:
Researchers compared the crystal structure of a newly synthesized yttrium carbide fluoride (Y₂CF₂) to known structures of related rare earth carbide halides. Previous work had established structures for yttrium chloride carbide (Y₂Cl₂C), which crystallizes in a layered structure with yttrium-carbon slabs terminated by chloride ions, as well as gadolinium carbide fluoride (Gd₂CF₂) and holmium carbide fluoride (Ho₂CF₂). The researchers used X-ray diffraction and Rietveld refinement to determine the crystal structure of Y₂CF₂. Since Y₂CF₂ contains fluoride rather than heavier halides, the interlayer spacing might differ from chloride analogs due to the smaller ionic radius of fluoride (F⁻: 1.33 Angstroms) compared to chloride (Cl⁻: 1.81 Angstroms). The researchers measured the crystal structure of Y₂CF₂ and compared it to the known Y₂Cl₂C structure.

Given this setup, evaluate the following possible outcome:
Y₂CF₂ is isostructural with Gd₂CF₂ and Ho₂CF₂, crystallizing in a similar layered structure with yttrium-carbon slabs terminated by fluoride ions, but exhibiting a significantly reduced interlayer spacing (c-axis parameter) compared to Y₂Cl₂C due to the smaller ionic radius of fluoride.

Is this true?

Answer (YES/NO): YES